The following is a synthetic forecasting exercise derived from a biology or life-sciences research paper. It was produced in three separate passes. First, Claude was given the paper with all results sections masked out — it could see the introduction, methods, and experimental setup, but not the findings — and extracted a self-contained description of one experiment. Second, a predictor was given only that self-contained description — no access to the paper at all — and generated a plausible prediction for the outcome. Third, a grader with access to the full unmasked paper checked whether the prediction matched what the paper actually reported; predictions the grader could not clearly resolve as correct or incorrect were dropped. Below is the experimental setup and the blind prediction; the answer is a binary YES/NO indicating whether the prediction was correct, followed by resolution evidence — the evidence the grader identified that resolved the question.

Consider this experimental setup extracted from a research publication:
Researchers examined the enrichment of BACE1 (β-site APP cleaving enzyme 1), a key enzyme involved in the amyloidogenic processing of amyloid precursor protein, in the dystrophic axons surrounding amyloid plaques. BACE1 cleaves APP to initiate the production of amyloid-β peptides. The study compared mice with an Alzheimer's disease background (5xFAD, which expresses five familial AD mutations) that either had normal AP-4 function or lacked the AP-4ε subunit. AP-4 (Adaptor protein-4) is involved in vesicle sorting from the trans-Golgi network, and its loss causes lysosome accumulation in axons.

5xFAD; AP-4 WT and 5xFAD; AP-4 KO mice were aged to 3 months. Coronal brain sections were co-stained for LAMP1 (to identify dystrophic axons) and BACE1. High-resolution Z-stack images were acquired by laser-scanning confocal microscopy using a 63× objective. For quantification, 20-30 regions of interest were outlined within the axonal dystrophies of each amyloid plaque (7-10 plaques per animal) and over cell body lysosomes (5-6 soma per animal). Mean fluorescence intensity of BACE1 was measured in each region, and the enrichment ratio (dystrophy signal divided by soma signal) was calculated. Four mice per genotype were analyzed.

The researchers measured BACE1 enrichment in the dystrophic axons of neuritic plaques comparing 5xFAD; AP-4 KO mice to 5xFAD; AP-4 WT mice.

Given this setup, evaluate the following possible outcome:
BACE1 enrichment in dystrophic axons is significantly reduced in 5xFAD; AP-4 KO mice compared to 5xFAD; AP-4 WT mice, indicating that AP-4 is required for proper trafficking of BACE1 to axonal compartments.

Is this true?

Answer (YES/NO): NO